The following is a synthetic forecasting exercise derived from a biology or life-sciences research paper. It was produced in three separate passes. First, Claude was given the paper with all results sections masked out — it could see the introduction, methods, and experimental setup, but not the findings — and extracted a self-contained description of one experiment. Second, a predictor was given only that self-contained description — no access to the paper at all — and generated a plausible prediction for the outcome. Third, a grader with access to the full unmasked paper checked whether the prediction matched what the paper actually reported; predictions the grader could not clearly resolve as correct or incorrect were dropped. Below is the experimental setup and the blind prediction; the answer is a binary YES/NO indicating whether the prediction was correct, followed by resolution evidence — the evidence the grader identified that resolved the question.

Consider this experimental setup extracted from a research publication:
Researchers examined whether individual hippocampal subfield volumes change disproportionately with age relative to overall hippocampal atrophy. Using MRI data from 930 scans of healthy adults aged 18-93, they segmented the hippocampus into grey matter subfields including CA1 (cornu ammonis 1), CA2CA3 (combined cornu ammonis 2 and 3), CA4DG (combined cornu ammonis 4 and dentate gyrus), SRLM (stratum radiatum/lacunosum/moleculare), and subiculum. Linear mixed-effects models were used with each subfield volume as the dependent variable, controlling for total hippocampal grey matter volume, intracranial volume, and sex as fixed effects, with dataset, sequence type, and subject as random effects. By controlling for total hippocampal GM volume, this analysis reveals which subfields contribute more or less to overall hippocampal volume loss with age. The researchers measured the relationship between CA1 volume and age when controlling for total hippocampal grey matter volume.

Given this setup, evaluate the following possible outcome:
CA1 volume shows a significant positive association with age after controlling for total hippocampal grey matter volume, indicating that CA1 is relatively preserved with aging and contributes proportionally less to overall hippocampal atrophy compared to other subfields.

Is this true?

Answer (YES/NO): YES